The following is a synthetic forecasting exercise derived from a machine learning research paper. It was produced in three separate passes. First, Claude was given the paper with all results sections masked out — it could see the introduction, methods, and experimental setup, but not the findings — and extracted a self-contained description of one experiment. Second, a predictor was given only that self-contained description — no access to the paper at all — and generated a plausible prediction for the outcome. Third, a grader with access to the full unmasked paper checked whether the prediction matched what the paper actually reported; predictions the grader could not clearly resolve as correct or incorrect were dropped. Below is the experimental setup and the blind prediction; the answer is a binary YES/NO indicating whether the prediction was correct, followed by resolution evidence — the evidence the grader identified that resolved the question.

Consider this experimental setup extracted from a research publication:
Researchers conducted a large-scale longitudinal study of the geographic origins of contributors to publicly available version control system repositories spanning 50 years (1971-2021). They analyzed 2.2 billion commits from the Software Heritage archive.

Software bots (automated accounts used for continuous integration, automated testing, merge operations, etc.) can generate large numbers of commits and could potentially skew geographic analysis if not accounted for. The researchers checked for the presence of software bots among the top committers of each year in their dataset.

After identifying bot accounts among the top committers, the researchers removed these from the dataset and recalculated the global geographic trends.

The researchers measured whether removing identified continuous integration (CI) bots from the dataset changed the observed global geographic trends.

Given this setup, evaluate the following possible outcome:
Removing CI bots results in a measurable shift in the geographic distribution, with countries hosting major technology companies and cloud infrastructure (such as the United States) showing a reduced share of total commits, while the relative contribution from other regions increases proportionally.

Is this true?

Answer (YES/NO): NO